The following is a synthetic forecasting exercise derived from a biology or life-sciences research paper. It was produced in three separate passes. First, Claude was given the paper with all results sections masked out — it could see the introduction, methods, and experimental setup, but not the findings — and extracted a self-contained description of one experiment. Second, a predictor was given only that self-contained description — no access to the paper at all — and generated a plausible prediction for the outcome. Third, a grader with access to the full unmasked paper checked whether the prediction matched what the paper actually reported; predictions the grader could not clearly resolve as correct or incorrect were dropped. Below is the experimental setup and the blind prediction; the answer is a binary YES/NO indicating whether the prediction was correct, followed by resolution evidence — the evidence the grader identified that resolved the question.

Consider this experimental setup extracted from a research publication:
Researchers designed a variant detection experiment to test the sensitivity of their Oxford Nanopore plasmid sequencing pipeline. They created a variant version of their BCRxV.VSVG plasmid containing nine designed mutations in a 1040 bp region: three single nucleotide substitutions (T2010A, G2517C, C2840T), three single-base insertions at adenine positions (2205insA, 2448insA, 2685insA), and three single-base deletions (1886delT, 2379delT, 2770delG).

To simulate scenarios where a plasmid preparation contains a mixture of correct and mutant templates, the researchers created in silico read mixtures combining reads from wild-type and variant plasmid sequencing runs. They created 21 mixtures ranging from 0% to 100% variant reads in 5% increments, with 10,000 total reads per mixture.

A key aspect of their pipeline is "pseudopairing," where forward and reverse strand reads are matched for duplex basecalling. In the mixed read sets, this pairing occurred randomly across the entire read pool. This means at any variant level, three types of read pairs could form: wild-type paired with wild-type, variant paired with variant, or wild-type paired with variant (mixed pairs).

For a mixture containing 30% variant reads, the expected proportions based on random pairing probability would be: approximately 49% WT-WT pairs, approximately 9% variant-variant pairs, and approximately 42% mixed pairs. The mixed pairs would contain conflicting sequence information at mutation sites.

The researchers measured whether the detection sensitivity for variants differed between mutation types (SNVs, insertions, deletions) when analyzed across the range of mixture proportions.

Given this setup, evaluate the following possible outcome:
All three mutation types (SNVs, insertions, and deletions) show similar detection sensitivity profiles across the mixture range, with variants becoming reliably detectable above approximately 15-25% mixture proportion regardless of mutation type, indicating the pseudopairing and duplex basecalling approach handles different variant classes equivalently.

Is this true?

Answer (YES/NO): NO